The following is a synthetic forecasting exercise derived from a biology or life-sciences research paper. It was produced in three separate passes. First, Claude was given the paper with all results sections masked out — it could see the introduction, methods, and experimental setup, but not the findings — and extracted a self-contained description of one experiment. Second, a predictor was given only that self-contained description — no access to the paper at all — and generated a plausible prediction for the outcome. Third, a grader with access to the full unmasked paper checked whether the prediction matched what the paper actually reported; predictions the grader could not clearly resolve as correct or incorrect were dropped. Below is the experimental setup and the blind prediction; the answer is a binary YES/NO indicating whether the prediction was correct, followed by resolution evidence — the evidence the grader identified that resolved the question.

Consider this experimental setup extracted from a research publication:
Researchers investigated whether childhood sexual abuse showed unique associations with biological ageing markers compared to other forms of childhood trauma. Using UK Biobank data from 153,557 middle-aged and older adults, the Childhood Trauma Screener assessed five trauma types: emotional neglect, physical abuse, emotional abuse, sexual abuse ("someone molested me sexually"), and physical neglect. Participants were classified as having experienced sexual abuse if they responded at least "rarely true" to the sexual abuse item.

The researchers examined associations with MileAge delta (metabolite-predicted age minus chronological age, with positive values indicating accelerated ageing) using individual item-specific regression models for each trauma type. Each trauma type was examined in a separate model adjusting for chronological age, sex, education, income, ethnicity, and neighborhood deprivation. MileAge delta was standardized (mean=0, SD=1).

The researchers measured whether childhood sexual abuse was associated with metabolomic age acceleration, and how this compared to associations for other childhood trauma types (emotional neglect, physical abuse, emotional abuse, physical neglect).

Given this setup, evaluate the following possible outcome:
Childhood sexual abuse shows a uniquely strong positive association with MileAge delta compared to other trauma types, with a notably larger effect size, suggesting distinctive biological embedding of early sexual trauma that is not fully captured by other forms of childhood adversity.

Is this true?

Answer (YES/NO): NO